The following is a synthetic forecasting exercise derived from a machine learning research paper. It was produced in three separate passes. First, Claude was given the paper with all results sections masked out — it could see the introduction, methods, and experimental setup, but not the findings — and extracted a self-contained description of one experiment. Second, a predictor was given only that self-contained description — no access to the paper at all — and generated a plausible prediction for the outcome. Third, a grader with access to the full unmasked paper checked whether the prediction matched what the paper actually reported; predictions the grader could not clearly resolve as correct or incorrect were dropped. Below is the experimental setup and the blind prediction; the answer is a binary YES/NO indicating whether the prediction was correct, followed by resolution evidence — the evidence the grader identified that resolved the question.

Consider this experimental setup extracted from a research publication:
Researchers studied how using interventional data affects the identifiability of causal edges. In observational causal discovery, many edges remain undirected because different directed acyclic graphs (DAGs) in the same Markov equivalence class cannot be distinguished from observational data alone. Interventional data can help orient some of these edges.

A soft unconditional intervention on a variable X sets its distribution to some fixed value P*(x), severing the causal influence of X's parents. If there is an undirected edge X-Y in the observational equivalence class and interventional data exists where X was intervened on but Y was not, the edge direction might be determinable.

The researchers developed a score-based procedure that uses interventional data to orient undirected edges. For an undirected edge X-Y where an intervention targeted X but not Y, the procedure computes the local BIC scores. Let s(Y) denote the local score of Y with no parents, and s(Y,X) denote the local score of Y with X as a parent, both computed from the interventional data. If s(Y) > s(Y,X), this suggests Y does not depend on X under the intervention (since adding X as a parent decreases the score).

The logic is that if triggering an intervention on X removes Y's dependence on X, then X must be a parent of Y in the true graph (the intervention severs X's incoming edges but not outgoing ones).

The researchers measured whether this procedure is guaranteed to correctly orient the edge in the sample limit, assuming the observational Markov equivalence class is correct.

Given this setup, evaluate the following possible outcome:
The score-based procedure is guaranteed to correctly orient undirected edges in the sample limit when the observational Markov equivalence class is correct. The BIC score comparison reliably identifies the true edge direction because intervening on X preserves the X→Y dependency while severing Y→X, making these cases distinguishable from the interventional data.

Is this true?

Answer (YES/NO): YES